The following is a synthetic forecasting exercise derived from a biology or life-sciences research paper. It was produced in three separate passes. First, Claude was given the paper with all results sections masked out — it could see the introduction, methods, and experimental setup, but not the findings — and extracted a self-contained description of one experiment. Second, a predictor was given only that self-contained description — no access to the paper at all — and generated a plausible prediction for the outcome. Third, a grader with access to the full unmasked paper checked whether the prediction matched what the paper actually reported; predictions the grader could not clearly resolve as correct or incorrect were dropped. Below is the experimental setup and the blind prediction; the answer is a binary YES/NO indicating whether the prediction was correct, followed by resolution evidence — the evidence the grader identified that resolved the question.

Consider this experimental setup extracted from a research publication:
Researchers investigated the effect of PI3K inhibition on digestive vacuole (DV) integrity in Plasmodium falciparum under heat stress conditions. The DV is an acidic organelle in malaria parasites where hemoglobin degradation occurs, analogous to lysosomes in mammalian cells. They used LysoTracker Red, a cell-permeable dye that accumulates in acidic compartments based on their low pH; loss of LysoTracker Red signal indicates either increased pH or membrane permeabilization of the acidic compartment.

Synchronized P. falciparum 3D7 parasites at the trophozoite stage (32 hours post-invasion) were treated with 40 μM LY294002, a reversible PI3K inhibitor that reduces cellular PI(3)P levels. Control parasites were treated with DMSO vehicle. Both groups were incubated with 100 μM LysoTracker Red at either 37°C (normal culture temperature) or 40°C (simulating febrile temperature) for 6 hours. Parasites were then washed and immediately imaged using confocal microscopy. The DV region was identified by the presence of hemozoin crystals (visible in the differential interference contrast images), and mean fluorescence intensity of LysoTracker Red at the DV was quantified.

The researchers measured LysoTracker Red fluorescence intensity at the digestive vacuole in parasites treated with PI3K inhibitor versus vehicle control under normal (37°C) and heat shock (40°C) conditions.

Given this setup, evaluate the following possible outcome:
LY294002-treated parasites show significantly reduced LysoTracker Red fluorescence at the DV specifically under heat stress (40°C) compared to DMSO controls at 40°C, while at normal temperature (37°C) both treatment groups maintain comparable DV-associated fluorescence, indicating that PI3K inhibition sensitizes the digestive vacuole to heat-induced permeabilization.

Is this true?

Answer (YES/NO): YES